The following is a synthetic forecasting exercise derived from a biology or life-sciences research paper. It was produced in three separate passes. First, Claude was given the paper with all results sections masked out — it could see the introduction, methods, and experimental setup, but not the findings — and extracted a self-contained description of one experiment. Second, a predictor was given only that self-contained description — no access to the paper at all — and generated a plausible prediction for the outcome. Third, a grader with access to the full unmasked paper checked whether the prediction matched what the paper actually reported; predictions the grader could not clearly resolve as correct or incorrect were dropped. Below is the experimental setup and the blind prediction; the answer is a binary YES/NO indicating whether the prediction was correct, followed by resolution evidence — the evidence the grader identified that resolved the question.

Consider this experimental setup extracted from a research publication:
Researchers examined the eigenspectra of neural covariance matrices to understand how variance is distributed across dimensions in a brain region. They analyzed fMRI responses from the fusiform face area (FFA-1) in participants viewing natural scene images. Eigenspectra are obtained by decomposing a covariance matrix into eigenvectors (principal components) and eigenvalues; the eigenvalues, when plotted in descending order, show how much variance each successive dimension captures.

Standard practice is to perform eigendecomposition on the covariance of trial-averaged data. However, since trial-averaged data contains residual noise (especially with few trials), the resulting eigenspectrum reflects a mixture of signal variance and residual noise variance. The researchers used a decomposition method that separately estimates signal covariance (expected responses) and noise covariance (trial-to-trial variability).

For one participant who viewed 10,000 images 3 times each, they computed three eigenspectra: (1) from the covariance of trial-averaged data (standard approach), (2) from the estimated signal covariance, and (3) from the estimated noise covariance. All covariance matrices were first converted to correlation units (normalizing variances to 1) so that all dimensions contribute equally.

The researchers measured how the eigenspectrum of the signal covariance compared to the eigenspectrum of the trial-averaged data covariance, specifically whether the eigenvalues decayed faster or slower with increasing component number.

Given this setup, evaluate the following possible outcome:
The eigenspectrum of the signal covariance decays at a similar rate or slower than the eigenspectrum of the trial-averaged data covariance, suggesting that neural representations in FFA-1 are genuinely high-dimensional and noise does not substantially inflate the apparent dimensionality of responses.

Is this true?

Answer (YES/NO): NO